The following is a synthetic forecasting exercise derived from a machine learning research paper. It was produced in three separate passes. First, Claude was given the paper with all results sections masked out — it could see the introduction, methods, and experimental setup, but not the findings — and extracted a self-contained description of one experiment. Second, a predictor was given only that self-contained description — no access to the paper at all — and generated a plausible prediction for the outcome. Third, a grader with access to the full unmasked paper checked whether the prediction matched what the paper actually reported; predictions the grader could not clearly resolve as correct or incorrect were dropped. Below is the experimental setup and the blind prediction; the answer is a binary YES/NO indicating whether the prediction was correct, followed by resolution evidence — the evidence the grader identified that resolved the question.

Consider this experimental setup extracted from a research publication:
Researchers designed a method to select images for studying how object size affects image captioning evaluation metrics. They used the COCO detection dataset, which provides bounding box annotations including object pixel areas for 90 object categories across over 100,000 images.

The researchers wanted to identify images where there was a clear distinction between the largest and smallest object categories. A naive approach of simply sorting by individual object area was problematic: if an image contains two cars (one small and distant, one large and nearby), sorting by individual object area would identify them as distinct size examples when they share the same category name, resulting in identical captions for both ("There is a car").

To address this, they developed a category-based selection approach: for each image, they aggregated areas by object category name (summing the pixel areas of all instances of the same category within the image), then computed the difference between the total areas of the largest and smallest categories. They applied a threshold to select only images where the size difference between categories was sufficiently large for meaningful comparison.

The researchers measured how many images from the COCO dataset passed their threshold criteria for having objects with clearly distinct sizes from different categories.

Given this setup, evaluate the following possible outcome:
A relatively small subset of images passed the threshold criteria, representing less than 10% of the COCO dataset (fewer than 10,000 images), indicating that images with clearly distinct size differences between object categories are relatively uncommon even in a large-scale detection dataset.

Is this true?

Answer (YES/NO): NO